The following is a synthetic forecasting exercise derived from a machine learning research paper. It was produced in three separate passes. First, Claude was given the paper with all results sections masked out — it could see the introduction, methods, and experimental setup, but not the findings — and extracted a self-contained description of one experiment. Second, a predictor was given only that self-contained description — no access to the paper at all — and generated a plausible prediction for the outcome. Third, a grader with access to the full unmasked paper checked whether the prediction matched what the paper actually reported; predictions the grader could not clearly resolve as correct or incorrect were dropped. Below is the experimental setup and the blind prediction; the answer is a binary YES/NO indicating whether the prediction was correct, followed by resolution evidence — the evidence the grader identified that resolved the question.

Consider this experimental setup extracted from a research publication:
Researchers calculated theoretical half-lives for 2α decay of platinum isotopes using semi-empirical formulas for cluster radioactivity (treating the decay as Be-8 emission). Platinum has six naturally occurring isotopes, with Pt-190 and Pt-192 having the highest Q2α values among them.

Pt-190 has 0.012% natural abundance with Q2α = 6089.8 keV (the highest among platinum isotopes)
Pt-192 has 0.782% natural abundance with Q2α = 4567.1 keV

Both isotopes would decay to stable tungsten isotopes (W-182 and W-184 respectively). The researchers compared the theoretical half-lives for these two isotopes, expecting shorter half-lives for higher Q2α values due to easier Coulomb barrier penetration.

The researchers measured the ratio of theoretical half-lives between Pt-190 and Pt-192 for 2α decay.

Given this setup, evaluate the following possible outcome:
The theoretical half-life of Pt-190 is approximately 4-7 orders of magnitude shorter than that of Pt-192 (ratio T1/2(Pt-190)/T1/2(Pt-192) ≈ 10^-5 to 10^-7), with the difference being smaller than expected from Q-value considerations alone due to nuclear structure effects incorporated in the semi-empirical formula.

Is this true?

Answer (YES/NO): NO